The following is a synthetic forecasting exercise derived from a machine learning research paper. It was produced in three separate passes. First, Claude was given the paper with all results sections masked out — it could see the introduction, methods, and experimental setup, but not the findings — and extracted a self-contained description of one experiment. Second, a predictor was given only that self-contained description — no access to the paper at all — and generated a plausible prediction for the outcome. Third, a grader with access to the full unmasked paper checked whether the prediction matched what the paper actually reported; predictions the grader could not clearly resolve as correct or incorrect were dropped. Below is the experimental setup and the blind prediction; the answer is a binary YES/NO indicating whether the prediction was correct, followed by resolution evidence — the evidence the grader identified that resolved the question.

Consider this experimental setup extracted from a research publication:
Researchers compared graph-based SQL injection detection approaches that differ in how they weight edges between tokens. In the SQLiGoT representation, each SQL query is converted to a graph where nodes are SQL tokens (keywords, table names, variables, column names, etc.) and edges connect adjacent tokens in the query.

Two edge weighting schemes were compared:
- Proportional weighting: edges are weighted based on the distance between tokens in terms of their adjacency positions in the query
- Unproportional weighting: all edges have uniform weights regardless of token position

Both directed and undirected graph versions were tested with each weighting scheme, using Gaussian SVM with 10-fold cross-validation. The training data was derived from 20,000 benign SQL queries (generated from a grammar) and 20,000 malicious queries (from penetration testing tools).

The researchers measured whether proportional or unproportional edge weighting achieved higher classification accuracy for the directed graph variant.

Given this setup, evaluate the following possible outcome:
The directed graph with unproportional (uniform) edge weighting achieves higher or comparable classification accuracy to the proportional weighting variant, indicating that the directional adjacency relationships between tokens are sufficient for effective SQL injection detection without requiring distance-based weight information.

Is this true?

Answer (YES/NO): NO